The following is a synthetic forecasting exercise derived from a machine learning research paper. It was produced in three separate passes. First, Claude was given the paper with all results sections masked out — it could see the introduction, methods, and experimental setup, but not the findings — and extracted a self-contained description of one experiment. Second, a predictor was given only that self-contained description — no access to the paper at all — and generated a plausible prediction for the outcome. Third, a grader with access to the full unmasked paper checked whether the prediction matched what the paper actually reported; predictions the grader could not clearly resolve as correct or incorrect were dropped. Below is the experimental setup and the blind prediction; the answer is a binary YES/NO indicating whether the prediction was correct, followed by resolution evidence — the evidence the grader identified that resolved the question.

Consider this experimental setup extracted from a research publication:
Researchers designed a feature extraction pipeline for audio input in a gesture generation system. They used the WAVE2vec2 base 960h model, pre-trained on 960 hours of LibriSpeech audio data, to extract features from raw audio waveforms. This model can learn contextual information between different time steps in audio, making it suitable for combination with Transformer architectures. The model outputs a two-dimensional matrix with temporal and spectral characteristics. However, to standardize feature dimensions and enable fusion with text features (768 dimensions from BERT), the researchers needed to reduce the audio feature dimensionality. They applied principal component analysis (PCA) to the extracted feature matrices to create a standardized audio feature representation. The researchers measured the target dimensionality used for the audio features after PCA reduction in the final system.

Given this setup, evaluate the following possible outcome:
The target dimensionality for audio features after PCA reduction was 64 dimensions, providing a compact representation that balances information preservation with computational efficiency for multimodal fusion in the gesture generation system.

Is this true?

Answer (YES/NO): NO